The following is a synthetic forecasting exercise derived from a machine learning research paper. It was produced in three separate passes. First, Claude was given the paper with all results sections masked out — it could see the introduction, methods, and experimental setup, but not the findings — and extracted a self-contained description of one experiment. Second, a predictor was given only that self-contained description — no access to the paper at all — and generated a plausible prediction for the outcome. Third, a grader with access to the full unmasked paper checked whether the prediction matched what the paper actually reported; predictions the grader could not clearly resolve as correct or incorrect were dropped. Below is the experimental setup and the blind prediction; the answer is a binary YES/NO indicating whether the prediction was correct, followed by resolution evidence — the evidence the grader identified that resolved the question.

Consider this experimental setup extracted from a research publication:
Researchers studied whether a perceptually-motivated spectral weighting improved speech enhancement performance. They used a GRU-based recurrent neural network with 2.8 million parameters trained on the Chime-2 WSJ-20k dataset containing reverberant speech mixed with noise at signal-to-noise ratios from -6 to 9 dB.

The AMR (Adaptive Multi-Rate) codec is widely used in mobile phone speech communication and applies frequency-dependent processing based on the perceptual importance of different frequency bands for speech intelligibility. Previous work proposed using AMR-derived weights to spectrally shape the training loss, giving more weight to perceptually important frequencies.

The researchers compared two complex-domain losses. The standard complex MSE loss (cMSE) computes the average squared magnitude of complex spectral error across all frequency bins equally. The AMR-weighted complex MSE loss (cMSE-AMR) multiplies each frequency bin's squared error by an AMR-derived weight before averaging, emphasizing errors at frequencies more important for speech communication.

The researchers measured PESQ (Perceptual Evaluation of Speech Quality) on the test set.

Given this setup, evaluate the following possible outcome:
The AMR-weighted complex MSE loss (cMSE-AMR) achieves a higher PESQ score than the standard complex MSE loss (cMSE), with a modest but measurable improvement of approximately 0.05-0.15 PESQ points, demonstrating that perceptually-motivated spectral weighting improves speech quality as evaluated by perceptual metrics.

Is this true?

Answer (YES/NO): NO